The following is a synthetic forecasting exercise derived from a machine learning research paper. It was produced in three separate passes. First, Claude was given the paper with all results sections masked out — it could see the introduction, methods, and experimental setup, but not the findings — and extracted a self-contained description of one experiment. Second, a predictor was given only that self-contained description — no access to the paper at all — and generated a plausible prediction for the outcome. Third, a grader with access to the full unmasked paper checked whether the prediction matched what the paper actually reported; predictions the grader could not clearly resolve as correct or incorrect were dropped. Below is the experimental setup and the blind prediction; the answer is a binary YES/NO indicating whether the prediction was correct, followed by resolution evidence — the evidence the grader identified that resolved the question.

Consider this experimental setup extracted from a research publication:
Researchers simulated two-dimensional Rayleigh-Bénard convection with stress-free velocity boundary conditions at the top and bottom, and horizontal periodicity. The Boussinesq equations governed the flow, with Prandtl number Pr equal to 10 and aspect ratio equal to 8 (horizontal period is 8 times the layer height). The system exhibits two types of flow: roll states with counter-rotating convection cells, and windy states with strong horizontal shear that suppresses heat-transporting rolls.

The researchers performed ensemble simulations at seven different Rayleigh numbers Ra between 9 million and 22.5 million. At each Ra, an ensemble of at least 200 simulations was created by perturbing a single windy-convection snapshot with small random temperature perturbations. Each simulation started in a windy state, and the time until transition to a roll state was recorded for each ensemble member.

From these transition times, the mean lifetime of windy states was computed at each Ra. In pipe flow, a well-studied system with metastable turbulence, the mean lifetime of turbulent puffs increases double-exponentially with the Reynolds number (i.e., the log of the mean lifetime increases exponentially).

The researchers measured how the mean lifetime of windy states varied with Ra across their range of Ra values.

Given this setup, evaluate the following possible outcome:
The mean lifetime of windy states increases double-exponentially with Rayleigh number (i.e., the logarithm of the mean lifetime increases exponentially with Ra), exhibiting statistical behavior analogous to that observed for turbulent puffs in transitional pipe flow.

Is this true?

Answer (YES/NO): NO